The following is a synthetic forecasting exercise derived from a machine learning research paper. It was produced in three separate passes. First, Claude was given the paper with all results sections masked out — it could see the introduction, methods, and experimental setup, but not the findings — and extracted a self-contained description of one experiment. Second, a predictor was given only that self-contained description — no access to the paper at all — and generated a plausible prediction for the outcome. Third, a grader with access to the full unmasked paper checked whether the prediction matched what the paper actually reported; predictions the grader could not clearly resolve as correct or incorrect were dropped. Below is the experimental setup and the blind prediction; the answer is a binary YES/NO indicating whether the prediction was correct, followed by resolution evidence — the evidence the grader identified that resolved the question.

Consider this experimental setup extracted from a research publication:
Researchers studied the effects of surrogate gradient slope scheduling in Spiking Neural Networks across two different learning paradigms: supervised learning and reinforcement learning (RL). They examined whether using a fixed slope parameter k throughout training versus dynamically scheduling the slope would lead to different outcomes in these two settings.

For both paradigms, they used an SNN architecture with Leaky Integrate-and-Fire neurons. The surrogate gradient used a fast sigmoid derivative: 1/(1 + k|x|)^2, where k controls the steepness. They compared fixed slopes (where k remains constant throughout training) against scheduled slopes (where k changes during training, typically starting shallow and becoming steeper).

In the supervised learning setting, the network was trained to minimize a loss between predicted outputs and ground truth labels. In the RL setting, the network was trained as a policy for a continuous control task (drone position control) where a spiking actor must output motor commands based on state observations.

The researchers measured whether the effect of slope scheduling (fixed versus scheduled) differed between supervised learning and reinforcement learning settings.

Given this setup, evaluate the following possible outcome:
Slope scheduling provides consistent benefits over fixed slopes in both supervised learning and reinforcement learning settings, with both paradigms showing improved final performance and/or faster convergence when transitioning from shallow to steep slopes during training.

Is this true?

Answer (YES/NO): NO